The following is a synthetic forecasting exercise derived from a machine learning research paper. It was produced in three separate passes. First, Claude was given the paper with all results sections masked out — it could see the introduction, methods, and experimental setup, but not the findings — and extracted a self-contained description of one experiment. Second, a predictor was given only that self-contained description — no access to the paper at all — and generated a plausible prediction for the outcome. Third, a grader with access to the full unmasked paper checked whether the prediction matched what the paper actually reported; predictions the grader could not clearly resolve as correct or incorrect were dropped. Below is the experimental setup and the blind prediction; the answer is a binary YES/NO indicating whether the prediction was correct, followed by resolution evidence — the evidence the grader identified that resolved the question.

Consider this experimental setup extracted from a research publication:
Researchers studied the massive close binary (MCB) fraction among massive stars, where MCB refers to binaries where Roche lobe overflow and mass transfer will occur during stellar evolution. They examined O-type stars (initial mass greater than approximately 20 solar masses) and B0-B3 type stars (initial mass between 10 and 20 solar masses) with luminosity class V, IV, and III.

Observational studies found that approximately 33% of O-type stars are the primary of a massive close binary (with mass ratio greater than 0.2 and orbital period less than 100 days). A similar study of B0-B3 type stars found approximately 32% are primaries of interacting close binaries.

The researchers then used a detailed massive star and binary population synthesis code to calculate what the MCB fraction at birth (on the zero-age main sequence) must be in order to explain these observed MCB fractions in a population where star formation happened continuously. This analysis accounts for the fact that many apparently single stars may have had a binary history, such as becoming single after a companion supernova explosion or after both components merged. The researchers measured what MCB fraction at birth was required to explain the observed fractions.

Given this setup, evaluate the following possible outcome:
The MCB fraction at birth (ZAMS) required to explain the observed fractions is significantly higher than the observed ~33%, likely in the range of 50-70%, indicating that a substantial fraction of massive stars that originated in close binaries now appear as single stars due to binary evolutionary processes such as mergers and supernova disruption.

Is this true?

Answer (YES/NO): NO